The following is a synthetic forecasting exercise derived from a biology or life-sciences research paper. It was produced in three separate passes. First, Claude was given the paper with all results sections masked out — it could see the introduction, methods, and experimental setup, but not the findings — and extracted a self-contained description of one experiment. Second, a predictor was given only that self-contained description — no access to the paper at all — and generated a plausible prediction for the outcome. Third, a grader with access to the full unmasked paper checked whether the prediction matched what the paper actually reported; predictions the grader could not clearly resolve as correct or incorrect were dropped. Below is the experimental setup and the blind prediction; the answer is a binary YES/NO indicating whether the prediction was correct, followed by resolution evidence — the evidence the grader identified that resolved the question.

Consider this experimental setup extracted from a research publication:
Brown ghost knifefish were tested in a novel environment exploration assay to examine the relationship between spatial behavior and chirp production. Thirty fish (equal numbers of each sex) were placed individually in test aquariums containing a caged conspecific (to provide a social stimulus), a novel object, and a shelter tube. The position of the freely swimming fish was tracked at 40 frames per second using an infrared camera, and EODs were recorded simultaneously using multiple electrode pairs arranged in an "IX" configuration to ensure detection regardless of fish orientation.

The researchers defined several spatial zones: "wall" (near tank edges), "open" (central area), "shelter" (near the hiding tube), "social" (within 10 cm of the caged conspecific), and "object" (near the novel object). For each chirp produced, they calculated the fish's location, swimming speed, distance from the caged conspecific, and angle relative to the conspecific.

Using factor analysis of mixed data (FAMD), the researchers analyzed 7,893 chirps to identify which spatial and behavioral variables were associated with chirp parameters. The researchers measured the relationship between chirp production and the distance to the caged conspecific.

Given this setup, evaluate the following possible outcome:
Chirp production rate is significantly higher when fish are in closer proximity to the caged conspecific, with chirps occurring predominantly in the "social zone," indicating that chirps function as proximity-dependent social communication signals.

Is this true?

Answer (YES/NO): NO